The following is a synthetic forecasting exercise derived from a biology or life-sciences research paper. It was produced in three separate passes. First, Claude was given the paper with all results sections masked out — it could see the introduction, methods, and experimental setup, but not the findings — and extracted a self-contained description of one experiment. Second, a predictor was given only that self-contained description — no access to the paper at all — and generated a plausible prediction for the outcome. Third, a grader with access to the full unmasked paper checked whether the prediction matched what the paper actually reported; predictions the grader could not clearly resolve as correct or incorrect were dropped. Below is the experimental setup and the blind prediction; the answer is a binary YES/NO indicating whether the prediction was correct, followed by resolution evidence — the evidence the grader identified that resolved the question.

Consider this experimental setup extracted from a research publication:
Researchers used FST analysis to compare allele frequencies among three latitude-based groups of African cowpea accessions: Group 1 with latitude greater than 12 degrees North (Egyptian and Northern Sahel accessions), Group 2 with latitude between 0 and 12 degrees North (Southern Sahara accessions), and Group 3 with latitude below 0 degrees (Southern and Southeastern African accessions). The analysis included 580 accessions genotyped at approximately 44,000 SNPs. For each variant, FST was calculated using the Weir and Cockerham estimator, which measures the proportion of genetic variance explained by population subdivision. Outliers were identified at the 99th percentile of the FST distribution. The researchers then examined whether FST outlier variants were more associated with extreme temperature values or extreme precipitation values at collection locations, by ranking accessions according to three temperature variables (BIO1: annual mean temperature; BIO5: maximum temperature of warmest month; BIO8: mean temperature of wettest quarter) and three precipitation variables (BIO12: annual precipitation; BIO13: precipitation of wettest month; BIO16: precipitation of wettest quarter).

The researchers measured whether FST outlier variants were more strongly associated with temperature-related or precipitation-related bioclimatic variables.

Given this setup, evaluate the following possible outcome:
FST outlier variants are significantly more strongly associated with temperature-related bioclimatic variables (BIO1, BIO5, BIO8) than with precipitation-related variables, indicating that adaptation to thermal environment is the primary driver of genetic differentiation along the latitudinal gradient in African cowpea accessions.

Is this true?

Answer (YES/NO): YES